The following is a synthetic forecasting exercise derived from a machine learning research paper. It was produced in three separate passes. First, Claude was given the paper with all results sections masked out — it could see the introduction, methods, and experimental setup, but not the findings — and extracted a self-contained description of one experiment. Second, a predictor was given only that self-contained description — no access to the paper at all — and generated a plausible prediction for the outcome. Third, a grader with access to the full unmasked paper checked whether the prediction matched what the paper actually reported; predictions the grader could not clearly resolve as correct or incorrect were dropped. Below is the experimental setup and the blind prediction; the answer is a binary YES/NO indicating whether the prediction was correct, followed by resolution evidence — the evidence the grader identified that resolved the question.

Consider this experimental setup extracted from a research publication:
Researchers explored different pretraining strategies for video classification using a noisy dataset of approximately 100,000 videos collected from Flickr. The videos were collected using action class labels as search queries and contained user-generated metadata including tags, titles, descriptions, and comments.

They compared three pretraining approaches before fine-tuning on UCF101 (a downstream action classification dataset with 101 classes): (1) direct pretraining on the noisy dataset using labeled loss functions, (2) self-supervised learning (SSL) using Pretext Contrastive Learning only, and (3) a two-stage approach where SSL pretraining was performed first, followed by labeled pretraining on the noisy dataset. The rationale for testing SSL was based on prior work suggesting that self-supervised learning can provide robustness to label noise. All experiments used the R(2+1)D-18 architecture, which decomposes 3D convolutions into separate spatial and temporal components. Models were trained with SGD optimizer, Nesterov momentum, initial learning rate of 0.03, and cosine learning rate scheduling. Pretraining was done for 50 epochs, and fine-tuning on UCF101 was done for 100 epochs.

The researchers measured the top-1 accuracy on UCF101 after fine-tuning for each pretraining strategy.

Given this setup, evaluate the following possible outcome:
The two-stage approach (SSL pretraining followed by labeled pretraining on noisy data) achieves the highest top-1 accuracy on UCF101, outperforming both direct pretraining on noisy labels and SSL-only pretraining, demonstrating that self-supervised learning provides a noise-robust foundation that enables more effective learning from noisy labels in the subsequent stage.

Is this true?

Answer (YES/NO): NO